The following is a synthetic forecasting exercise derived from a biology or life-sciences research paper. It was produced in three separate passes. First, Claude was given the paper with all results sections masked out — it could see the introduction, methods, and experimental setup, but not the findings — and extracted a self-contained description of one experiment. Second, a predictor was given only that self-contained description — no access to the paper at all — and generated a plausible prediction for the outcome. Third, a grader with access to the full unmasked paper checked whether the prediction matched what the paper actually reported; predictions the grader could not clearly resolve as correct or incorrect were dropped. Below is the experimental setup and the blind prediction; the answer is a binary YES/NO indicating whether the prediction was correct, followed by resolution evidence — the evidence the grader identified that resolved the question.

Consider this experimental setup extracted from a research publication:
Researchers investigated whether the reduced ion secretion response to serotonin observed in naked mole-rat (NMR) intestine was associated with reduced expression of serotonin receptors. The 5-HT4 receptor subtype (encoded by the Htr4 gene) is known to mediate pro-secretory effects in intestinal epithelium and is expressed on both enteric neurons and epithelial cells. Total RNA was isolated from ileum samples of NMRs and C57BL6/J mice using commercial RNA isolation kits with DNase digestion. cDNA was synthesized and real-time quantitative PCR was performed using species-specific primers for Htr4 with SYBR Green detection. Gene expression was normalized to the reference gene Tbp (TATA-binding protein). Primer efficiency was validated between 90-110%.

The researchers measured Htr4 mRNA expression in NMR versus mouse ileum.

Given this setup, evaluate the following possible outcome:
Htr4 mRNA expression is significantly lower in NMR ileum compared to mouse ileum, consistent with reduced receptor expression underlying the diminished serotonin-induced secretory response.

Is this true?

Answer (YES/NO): NO